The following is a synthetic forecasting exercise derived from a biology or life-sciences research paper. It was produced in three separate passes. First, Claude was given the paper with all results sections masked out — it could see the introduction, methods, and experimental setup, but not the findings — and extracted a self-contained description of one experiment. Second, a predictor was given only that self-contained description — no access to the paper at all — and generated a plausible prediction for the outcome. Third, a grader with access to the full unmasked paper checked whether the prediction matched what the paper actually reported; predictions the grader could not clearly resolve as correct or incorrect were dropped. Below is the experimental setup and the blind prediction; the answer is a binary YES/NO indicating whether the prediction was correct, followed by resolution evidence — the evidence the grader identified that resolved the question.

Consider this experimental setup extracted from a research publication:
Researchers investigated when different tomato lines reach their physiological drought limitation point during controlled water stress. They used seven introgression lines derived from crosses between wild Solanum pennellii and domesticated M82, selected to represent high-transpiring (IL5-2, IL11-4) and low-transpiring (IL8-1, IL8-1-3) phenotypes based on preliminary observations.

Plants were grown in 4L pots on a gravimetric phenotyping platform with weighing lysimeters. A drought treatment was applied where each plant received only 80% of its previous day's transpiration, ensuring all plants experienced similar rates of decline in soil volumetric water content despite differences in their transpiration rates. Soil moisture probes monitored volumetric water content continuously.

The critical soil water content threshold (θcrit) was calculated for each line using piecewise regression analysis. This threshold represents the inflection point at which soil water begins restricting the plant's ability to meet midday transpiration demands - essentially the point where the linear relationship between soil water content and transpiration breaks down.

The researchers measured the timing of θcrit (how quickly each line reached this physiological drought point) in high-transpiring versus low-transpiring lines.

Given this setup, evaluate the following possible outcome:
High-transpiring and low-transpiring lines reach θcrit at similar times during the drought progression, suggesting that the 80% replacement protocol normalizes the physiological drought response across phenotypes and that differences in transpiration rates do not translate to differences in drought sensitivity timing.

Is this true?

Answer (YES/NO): NO